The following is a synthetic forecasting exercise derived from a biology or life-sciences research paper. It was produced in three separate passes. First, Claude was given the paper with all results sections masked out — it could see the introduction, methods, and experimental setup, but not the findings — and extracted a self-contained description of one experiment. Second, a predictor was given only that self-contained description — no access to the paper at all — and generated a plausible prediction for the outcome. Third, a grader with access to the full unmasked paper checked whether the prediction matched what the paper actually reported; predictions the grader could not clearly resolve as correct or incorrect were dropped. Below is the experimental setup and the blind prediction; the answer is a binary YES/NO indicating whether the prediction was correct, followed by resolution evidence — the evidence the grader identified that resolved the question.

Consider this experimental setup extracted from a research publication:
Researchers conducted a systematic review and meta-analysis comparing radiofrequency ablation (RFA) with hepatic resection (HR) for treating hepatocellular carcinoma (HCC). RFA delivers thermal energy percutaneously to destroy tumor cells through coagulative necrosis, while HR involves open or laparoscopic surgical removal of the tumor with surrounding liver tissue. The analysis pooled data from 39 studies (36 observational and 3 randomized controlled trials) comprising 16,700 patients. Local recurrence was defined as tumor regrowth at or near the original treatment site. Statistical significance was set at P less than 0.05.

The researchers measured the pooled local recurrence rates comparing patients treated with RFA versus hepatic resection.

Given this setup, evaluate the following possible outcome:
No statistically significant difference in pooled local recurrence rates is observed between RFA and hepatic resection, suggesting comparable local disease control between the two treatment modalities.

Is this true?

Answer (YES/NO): NO